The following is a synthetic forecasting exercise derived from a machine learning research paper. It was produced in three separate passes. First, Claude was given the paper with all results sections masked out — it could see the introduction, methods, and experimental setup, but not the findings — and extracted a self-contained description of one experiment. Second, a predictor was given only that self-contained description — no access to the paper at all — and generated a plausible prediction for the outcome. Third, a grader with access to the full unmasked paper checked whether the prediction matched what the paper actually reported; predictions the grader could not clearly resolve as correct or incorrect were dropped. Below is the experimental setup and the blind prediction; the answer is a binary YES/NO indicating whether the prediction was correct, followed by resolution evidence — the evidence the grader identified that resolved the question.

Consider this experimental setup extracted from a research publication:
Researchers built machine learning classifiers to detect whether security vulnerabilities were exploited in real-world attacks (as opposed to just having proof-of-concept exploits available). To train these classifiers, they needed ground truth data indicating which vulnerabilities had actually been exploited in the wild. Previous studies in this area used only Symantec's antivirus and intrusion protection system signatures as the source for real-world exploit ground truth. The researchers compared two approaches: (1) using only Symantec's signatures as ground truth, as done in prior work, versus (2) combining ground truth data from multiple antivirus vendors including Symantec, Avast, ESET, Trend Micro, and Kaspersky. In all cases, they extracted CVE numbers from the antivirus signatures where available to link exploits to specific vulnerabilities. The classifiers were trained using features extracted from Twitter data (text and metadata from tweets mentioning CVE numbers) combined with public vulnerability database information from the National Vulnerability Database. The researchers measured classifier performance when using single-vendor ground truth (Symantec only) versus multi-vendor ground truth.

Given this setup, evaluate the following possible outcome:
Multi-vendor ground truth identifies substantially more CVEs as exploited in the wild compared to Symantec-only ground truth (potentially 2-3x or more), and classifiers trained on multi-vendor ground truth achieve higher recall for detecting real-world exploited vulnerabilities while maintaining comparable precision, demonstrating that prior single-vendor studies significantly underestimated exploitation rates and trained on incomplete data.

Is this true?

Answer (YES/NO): NO